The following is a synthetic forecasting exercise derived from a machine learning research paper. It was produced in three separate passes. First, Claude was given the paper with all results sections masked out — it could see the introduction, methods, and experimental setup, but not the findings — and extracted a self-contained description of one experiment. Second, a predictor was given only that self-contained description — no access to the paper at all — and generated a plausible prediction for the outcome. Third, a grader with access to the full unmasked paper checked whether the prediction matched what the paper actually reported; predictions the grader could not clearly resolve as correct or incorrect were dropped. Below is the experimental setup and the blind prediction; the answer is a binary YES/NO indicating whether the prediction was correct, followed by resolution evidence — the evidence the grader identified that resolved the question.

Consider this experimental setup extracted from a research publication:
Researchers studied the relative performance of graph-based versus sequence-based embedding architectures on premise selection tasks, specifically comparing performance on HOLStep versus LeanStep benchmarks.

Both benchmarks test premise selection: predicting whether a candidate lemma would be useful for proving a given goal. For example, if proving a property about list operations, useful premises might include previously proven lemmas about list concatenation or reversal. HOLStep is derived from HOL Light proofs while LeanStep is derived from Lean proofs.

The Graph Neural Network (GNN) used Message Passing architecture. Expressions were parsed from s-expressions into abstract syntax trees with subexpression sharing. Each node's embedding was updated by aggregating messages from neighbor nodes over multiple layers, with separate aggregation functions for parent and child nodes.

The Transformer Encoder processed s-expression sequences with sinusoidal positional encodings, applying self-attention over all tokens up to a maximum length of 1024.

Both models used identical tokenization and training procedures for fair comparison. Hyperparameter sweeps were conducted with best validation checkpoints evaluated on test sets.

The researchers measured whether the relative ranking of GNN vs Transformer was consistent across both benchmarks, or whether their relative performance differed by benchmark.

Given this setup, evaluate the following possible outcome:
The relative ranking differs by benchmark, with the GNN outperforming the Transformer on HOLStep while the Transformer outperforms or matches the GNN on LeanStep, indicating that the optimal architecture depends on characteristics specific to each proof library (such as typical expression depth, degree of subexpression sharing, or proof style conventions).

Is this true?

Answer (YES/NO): YES